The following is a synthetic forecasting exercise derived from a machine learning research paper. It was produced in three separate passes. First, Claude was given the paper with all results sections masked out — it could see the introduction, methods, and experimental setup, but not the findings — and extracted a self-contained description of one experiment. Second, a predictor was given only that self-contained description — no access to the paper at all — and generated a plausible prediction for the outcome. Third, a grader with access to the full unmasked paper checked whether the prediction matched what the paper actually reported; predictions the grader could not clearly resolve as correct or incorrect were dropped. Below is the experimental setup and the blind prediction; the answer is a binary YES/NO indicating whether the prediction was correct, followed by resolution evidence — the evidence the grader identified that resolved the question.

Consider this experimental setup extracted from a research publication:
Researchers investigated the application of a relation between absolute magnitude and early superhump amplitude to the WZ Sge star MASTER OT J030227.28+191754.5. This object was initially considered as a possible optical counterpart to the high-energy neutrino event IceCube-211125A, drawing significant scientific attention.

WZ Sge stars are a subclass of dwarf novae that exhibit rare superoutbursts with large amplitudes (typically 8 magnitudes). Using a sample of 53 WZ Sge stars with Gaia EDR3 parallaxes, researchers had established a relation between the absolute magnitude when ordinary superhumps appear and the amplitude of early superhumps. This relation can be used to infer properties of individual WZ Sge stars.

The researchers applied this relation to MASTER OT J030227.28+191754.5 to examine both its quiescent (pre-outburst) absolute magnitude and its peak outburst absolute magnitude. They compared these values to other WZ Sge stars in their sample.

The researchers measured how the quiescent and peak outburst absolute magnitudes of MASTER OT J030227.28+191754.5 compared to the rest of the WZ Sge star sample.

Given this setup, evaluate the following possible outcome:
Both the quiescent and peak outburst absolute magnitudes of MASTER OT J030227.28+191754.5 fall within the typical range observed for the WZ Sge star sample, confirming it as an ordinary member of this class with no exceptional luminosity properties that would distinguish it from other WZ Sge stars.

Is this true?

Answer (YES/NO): NO